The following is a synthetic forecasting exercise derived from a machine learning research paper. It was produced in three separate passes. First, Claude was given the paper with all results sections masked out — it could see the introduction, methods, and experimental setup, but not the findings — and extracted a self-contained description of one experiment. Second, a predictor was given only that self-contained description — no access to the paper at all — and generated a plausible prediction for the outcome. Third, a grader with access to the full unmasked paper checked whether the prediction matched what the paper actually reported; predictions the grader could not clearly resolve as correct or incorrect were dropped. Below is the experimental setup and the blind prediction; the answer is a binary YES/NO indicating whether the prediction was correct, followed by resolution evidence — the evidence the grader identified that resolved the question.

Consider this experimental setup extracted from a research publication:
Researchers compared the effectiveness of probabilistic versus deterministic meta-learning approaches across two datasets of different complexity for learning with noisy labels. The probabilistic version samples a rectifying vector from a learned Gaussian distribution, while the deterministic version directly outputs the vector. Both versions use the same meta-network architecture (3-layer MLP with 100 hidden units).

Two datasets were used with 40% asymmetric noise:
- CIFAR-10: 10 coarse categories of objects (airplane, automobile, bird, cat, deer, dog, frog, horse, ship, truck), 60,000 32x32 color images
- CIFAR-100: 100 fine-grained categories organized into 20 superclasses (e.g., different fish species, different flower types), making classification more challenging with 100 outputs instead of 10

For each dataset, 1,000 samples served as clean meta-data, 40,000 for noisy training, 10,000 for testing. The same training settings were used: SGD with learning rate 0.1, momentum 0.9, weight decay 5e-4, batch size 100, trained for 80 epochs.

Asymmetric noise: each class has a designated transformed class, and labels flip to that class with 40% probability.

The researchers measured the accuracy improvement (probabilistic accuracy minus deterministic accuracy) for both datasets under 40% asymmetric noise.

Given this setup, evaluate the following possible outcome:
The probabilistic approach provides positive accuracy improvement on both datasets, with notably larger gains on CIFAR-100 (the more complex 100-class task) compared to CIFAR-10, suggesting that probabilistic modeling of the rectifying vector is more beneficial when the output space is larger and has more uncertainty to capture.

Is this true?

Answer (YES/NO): YES